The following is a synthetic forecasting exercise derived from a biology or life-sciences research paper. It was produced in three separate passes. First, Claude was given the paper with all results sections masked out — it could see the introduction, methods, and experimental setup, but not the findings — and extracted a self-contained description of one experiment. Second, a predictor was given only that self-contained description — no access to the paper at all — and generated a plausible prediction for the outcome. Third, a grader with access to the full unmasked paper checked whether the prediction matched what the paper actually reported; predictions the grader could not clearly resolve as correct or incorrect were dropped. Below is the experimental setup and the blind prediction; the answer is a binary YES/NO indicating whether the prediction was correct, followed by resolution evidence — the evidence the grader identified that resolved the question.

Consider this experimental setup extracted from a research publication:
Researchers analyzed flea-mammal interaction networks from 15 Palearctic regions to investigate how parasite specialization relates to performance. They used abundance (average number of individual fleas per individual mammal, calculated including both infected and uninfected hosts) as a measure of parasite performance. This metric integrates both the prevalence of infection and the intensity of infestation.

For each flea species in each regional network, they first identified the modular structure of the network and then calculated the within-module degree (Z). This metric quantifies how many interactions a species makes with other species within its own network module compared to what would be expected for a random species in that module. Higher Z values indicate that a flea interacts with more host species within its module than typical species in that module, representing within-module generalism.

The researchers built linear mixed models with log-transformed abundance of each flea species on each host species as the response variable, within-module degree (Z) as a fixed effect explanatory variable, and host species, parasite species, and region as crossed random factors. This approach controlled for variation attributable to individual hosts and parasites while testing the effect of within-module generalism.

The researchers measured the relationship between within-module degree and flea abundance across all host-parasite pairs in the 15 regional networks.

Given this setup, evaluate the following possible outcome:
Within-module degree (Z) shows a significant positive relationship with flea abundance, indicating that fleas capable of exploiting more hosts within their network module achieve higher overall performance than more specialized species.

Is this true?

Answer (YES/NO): YES